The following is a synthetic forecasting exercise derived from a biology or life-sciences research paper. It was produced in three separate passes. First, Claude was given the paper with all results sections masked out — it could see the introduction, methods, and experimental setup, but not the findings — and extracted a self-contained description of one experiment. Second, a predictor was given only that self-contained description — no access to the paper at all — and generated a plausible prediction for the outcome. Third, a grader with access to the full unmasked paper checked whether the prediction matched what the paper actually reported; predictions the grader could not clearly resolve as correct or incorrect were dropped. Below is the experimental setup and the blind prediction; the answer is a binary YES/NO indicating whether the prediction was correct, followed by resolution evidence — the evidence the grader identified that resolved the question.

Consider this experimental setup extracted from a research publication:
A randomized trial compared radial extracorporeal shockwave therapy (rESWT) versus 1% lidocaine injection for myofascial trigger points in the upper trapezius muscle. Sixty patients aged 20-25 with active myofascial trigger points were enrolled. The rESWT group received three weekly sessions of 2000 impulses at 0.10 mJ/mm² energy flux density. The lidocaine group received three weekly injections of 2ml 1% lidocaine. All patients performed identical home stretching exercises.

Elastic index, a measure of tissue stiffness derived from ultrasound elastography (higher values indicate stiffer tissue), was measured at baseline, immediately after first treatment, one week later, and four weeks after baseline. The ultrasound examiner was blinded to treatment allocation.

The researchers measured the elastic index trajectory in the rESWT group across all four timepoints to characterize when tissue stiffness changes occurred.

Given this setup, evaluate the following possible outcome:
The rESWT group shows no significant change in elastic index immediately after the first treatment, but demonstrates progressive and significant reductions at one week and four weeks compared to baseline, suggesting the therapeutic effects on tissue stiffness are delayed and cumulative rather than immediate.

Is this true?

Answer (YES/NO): YES